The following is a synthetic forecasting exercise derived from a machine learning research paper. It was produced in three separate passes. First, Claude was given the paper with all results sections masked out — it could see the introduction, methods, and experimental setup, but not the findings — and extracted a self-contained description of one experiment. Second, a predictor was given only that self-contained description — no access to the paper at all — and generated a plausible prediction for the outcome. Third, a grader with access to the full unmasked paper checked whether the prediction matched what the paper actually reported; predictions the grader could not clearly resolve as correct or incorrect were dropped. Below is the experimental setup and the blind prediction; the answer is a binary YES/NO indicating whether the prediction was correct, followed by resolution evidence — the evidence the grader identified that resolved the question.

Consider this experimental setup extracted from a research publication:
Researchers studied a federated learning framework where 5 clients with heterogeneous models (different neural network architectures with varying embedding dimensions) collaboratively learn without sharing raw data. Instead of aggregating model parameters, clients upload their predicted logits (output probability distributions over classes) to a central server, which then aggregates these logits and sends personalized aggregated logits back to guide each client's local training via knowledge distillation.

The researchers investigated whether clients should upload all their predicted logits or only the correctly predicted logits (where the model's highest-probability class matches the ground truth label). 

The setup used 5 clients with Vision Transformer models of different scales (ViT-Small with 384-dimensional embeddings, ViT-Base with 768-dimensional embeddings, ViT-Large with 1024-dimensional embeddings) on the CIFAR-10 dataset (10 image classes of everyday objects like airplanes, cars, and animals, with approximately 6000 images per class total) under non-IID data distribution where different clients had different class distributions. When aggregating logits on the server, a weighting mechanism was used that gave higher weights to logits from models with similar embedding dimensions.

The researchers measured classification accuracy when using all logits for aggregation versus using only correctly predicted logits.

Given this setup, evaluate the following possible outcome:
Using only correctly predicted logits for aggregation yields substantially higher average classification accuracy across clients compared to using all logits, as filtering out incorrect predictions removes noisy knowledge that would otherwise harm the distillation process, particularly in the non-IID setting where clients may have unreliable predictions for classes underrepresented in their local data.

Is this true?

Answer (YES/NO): NO